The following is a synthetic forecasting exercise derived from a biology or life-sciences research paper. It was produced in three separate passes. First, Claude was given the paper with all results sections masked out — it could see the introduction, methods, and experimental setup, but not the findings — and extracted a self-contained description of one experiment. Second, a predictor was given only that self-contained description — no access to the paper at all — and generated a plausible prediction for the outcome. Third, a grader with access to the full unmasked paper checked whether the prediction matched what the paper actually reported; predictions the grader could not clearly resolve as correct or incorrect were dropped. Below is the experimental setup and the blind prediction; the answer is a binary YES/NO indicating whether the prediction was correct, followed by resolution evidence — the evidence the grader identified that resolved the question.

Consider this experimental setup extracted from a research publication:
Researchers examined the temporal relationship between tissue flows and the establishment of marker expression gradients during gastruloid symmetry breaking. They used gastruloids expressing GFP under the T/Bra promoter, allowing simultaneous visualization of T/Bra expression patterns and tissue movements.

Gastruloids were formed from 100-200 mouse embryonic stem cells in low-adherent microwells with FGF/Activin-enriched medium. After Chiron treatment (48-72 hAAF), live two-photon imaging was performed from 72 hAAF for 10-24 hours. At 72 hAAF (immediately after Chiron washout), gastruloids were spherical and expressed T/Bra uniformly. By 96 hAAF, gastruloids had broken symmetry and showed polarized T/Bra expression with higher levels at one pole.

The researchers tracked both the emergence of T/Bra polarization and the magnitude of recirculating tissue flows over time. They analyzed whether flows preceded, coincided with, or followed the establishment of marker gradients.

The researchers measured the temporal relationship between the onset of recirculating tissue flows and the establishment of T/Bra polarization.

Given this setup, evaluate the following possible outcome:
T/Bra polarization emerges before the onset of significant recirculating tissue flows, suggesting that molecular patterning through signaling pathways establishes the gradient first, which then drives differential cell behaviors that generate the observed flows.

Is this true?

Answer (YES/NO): YES